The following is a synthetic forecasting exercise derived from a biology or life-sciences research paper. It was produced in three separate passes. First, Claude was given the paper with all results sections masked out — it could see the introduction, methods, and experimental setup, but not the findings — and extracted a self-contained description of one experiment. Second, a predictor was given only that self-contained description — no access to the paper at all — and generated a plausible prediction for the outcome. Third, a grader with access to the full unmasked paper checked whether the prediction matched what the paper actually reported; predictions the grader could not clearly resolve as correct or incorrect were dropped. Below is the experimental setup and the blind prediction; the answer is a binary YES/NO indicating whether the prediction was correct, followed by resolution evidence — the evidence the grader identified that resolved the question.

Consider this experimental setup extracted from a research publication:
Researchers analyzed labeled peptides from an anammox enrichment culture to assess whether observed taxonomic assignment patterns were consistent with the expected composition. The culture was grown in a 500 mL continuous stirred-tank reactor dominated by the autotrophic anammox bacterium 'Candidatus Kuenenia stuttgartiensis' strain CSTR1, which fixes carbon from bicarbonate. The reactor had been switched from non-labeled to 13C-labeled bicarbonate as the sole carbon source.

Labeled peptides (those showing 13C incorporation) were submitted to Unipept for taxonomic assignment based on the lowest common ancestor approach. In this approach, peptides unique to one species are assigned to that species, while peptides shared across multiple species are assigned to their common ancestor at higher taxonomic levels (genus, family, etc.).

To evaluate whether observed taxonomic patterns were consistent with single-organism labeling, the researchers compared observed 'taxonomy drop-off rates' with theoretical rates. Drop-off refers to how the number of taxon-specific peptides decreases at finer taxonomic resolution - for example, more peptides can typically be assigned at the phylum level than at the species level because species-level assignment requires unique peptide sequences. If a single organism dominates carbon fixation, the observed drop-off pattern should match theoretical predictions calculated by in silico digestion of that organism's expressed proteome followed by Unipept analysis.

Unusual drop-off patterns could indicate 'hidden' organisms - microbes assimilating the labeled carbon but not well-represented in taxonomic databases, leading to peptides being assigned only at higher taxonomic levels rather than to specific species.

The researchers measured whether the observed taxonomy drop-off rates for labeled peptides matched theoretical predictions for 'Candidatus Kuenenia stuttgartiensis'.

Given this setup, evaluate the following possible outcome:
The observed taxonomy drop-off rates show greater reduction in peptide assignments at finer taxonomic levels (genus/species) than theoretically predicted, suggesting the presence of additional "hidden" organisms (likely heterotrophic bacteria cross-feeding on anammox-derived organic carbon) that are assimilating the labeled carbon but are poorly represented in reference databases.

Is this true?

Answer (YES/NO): NO